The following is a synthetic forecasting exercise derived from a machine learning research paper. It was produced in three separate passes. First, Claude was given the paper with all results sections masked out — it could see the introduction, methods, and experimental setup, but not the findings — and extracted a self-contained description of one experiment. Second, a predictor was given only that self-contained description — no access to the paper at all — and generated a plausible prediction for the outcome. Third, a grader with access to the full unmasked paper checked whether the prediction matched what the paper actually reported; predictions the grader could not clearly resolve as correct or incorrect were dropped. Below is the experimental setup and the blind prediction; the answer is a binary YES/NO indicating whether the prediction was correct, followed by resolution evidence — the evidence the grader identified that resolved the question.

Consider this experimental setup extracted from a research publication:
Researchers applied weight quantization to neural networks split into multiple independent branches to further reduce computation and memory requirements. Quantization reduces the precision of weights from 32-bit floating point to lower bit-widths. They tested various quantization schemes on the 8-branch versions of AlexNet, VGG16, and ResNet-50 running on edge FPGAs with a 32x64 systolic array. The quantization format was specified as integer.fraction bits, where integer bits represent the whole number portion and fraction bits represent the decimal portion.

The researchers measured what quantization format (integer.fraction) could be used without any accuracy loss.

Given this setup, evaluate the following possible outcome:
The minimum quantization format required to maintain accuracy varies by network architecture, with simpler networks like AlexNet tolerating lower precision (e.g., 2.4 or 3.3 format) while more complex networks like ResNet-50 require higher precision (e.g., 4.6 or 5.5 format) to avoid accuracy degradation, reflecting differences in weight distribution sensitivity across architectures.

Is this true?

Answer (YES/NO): NO